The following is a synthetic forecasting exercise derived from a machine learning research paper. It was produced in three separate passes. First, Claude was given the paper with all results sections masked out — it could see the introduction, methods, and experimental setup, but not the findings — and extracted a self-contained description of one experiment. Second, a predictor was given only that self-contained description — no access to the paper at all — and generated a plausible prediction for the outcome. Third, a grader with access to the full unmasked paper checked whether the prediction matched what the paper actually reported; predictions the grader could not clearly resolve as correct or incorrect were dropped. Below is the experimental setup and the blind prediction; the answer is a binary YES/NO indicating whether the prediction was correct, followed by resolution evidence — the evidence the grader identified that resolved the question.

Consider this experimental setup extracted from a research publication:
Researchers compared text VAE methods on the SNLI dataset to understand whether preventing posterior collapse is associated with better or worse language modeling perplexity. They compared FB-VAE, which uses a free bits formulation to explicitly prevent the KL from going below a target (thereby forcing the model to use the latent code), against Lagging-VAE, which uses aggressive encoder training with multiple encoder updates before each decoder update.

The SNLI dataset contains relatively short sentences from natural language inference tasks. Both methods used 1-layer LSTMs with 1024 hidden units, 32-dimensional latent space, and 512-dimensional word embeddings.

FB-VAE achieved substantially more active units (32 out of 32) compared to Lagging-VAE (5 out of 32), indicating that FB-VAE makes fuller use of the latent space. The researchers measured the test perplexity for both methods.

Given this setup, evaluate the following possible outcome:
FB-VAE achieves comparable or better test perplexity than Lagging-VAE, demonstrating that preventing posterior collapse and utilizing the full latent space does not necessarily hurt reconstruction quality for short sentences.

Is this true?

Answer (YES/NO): NO